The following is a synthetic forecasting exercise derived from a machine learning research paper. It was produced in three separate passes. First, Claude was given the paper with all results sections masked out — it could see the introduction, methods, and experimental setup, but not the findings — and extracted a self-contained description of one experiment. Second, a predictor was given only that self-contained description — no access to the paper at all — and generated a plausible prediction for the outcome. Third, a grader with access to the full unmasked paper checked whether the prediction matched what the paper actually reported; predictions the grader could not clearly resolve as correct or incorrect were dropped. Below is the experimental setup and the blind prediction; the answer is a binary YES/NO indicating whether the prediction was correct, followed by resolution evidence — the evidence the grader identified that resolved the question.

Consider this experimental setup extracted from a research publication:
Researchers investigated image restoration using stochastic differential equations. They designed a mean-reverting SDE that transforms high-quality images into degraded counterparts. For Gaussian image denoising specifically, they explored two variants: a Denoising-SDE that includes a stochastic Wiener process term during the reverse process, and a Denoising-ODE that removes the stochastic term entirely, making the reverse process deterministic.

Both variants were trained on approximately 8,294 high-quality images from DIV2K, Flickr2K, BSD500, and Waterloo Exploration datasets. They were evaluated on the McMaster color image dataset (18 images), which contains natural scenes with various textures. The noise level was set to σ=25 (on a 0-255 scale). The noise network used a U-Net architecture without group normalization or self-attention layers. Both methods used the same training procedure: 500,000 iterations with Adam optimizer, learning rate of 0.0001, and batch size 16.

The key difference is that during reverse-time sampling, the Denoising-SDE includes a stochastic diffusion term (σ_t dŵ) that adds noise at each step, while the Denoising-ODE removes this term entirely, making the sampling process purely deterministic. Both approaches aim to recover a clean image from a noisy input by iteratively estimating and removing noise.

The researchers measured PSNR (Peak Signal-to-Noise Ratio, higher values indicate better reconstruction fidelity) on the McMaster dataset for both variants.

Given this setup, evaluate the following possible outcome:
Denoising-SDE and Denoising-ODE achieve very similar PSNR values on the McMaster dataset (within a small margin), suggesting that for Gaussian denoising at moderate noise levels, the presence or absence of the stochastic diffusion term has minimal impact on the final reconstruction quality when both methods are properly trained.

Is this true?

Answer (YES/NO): NO